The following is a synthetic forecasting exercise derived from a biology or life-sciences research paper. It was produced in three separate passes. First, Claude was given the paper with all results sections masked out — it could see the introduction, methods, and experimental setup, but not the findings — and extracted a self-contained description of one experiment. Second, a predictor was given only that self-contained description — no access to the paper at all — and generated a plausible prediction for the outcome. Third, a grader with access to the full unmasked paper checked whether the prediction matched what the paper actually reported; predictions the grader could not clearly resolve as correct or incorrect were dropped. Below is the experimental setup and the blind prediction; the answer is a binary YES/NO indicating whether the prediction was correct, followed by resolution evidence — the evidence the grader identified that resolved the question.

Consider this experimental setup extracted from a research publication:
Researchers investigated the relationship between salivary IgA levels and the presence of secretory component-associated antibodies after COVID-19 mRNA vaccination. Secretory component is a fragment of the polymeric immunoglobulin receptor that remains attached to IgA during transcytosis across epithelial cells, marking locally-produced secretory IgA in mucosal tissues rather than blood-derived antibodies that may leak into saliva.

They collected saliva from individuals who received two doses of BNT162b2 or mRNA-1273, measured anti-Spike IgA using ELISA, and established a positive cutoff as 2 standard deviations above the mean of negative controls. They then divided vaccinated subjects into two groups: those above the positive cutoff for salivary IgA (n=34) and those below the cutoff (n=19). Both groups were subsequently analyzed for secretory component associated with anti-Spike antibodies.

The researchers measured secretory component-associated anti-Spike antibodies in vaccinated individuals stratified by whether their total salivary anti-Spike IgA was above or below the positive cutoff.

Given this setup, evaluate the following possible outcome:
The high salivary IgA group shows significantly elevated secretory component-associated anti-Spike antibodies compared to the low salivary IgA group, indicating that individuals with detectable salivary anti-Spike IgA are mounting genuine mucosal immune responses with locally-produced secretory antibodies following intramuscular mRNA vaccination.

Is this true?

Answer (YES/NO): YES